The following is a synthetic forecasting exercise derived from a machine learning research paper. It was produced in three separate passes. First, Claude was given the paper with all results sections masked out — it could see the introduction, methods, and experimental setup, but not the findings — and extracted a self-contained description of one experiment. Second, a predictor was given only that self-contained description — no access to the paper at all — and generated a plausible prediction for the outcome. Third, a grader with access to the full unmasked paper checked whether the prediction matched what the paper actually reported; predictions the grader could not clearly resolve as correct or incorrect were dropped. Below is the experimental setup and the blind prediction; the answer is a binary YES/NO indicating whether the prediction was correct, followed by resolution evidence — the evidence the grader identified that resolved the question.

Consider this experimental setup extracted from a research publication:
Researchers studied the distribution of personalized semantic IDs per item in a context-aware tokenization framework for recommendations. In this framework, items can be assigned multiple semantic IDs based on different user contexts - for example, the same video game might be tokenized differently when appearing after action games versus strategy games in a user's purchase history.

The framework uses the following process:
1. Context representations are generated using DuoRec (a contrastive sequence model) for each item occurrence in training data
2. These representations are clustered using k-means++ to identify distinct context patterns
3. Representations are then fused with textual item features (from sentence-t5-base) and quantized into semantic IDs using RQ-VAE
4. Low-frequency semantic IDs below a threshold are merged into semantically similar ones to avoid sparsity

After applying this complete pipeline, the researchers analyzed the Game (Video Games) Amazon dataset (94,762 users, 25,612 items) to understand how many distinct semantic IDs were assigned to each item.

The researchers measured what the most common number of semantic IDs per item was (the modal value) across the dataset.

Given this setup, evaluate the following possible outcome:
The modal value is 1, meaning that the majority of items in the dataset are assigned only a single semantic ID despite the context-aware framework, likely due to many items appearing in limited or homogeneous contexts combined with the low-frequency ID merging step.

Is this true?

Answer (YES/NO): NO